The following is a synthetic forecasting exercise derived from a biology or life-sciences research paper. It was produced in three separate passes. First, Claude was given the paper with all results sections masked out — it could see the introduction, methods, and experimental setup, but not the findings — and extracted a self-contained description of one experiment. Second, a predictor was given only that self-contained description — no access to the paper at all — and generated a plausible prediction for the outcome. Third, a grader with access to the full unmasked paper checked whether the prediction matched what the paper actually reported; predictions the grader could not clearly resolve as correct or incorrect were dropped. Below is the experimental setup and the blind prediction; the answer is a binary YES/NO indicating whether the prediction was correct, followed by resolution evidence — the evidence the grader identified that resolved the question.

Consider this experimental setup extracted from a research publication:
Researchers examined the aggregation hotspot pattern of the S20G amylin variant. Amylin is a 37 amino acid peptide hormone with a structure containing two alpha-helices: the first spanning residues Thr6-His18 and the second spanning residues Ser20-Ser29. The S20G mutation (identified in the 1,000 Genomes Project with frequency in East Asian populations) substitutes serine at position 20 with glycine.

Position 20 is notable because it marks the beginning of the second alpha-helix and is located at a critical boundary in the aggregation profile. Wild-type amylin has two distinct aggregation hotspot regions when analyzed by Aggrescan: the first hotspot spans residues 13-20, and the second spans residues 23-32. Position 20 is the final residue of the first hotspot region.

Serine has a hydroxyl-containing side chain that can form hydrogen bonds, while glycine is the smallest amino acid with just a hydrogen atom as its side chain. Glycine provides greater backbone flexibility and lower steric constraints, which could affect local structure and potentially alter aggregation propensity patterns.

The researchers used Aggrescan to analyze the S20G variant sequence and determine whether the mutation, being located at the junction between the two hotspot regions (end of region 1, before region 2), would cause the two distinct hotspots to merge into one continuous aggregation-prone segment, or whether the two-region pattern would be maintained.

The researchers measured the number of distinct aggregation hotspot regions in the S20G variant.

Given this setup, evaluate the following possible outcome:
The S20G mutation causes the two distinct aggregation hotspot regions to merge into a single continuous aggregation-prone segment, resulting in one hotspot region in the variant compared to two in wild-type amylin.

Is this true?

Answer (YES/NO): NO